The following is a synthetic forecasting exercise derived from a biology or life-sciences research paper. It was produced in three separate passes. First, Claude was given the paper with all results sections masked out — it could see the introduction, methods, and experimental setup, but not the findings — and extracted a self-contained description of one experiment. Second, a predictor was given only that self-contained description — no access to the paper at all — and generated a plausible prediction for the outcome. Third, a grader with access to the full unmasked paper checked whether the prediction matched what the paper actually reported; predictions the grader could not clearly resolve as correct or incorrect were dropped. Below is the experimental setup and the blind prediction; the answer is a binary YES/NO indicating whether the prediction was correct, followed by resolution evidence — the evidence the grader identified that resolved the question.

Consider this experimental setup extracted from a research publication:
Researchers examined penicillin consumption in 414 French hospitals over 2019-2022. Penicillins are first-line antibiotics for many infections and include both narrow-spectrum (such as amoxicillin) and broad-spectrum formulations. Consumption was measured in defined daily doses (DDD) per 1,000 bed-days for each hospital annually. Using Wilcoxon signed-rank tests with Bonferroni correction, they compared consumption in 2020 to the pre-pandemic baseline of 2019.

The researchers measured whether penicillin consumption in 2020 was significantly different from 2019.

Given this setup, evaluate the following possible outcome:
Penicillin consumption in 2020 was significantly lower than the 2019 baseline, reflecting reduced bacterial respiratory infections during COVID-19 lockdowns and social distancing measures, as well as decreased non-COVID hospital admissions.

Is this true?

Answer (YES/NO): YES